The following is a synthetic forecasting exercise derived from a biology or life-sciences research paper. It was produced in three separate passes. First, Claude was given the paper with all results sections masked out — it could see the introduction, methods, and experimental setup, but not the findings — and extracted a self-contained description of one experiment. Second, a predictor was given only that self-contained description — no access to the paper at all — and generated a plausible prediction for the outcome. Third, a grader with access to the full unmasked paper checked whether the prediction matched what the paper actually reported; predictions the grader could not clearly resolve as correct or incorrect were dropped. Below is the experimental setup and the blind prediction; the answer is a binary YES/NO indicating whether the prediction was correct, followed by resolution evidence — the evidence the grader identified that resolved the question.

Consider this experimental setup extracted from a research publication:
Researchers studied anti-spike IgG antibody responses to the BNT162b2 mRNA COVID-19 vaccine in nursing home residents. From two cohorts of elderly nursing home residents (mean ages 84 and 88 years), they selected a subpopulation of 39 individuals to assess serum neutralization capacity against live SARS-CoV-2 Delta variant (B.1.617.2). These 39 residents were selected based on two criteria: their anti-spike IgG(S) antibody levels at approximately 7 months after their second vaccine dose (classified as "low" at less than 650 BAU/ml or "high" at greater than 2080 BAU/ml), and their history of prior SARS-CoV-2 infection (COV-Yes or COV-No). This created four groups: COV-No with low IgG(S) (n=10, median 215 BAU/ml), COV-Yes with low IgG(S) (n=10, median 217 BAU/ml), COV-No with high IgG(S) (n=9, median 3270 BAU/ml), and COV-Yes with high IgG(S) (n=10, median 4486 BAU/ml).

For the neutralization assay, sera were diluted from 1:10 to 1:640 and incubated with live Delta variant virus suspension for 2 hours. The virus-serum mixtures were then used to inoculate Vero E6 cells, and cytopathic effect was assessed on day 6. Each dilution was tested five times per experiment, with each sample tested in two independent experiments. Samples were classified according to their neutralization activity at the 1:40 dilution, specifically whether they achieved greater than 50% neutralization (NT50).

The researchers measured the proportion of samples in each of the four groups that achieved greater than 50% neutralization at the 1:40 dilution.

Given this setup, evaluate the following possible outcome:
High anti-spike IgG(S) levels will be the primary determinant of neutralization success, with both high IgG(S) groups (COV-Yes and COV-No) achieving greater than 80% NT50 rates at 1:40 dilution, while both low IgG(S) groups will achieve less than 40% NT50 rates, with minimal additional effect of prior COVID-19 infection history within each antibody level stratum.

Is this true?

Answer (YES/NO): YES